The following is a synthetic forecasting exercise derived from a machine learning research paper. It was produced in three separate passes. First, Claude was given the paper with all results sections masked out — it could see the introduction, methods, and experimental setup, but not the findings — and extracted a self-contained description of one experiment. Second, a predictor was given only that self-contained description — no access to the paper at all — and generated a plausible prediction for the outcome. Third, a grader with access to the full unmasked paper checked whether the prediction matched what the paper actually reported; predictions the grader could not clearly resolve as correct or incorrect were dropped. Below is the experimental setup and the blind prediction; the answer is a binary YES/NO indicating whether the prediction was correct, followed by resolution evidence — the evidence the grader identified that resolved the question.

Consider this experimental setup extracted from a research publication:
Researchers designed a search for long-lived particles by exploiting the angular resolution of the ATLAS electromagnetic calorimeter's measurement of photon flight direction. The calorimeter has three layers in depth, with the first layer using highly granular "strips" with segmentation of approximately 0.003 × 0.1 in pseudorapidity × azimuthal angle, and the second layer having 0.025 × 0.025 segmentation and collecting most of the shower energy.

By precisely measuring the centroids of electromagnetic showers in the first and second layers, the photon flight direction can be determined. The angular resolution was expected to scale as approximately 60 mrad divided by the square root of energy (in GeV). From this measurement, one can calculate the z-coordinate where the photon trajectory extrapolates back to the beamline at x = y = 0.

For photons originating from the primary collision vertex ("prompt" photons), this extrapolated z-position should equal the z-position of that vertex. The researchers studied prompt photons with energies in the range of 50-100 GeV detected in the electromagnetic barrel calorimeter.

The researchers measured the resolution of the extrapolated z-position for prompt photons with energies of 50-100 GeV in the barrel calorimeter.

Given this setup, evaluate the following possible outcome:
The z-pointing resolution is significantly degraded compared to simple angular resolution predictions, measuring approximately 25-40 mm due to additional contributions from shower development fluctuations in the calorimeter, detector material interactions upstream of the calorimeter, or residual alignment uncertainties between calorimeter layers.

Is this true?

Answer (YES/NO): NO